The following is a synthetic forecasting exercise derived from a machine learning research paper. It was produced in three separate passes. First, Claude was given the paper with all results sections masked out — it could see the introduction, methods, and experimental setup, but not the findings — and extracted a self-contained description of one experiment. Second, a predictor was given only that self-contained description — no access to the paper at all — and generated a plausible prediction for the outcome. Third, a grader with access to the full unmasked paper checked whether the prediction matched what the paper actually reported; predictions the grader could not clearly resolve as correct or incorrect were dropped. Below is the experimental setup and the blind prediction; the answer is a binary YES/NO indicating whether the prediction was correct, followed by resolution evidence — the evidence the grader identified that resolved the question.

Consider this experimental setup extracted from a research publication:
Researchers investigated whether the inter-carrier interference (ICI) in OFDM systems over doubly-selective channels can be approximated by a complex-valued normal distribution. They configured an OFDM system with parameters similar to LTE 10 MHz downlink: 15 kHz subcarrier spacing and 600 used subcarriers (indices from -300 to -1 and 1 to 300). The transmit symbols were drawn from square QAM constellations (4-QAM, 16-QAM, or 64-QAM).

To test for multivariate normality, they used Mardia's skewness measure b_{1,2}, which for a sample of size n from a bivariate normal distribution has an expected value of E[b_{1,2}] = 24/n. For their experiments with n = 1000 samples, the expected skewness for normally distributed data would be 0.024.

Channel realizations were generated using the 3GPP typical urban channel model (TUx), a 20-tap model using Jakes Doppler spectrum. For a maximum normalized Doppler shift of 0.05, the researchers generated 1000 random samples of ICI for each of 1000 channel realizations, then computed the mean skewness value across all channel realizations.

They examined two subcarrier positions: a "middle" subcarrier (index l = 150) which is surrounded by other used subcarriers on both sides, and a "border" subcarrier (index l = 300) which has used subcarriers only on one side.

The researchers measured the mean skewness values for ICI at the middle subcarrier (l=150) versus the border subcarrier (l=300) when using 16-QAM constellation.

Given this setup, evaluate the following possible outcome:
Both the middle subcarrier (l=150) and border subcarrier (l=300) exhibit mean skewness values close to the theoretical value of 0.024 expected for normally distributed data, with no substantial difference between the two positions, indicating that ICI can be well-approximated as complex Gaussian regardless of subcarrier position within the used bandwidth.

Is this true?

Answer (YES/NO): NO